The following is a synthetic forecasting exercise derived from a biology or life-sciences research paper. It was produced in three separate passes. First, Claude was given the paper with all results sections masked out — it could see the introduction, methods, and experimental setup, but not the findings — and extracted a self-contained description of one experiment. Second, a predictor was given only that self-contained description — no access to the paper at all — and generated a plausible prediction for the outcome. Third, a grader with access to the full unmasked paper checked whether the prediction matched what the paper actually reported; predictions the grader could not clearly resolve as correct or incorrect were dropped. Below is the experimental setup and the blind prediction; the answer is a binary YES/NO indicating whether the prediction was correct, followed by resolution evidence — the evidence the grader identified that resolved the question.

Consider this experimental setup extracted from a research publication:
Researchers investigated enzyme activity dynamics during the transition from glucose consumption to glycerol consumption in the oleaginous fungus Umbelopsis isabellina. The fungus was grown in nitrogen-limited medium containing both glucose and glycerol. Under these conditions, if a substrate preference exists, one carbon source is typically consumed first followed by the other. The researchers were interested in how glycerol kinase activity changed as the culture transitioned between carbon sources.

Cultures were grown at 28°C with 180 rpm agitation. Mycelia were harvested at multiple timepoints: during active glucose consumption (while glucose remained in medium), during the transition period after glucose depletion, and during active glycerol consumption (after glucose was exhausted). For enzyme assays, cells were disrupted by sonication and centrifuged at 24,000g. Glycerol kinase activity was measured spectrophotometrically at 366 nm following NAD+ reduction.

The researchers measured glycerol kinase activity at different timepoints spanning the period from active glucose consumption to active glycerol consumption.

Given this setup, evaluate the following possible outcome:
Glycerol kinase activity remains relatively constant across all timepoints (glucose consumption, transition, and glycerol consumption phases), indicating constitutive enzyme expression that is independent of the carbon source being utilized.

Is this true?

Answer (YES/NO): NO